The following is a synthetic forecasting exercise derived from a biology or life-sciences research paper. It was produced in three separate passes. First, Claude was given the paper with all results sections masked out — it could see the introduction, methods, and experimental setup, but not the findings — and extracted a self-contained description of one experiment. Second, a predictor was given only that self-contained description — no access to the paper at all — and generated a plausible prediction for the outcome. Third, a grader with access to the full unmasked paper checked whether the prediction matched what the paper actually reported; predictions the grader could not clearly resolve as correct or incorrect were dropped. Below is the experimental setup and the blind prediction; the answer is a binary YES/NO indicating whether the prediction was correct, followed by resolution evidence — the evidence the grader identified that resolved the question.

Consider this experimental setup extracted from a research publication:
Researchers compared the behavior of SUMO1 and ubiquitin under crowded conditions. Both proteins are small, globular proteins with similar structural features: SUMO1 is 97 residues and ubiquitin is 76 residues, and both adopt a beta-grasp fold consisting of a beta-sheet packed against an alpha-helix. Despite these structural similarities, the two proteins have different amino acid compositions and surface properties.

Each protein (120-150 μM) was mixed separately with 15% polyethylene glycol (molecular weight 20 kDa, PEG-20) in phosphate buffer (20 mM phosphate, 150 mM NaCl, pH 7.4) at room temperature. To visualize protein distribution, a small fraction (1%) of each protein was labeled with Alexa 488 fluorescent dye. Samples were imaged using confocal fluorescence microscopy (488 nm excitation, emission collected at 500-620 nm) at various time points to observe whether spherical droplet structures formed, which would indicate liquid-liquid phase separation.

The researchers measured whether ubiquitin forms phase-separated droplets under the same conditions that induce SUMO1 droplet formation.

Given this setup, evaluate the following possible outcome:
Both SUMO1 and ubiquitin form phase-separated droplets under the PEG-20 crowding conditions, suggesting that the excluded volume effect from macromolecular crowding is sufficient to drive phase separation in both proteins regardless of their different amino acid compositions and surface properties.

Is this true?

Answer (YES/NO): NO